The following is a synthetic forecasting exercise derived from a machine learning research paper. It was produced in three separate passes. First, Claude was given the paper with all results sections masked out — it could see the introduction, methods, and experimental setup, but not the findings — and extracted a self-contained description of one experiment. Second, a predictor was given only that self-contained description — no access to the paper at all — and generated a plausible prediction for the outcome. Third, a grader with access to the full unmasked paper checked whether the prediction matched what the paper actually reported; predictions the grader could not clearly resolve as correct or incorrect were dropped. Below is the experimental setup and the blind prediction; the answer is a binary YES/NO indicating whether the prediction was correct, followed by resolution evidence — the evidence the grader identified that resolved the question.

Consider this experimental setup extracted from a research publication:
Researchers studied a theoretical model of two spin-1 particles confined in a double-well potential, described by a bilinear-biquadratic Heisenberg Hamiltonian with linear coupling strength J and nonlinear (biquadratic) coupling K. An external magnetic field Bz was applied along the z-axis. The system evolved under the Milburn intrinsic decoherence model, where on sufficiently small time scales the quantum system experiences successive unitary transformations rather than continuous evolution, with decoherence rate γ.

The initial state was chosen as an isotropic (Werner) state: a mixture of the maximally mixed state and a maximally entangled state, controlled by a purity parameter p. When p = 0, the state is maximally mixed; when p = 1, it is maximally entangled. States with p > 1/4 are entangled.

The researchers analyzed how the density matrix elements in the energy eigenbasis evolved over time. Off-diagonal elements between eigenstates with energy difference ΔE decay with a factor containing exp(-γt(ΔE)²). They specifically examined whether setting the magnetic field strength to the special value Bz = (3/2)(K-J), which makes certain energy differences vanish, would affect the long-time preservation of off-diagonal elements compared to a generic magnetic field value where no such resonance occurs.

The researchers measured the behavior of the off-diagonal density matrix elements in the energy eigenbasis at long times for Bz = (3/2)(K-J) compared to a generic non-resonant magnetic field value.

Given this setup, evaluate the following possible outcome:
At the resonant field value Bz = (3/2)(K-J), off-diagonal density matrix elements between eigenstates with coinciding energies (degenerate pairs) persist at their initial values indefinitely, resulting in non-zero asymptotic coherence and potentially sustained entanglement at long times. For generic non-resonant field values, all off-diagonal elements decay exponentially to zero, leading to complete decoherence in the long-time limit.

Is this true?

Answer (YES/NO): YES